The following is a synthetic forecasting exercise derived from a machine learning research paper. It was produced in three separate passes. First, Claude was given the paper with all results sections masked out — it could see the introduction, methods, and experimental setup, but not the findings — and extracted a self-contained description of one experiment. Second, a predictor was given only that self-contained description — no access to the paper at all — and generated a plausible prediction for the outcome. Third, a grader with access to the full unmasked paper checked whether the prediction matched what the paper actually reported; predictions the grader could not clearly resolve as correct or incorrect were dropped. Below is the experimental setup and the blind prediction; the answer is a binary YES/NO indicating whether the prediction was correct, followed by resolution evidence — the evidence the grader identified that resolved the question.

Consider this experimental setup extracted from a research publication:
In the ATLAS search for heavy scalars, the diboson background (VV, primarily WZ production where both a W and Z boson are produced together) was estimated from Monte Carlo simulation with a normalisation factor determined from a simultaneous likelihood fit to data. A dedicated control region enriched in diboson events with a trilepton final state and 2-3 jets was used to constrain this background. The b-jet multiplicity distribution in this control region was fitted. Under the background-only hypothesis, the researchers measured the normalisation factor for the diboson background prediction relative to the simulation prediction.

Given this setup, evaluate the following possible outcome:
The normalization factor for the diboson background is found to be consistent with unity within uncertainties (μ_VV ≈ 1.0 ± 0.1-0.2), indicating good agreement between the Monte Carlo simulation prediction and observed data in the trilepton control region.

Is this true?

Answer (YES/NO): NO